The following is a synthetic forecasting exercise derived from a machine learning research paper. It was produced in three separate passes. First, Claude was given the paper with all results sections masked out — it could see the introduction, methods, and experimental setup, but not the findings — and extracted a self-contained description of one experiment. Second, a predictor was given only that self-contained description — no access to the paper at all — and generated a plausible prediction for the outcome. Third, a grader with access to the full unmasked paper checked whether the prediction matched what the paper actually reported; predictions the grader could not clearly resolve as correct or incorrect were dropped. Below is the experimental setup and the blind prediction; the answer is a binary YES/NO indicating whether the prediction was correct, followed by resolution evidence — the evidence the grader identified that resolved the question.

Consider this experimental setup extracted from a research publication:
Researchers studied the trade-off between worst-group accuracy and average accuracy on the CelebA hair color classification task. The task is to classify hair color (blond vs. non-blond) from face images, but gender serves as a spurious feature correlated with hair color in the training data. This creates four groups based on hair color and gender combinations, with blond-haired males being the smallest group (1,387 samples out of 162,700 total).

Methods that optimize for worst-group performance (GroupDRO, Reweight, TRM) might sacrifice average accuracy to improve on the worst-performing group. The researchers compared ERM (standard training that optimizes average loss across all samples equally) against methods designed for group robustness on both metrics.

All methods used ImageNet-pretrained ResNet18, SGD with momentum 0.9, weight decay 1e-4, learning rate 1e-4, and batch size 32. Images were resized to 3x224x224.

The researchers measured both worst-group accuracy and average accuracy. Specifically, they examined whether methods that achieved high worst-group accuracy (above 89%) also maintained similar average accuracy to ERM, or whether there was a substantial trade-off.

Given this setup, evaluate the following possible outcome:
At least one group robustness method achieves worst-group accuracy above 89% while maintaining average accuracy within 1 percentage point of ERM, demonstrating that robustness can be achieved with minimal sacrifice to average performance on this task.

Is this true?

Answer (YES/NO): NO